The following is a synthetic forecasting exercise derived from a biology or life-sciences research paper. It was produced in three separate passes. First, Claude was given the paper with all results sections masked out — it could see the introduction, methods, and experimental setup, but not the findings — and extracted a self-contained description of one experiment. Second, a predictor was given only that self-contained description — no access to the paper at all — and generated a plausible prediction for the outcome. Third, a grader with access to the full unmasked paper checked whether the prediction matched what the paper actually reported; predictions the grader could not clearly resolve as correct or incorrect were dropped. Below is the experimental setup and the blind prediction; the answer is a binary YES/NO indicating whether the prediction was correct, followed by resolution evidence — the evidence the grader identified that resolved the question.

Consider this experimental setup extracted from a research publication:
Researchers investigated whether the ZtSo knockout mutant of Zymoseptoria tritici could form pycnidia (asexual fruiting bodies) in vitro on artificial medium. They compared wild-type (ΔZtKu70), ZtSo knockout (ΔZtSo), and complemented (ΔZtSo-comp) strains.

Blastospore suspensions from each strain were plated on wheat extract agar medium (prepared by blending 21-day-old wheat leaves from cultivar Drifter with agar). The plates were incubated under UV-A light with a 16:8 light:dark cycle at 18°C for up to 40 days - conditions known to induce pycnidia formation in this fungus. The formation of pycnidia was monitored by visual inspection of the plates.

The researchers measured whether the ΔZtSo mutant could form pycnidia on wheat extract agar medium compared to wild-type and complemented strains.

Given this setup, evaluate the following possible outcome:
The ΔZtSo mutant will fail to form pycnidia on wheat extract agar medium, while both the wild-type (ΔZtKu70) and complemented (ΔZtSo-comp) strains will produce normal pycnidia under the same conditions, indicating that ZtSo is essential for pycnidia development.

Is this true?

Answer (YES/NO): YES